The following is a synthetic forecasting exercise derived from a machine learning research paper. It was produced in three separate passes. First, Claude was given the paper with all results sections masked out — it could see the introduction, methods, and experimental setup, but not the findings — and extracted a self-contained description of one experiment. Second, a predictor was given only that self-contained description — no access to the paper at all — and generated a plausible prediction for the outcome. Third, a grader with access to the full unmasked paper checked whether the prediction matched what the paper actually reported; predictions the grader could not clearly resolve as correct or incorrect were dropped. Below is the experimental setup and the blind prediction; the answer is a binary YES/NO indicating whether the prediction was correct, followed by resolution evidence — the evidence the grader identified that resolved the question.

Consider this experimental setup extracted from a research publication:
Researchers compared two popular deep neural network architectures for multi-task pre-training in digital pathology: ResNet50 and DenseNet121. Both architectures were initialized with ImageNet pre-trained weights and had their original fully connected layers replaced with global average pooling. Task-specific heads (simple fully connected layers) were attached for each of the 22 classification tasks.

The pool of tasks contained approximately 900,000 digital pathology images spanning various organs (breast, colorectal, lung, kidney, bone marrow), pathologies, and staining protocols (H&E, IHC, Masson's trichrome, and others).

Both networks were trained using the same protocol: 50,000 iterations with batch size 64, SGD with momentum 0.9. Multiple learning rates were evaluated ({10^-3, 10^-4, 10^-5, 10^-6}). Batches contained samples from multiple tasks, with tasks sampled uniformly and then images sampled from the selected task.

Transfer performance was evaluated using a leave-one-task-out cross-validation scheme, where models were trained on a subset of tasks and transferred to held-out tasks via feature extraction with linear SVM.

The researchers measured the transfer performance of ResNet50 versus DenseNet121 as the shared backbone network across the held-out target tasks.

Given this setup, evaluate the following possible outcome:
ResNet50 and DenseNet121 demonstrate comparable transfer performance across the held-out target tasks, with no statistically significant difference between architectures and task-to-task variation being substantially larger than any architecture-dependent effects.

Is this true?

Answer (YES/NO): NO